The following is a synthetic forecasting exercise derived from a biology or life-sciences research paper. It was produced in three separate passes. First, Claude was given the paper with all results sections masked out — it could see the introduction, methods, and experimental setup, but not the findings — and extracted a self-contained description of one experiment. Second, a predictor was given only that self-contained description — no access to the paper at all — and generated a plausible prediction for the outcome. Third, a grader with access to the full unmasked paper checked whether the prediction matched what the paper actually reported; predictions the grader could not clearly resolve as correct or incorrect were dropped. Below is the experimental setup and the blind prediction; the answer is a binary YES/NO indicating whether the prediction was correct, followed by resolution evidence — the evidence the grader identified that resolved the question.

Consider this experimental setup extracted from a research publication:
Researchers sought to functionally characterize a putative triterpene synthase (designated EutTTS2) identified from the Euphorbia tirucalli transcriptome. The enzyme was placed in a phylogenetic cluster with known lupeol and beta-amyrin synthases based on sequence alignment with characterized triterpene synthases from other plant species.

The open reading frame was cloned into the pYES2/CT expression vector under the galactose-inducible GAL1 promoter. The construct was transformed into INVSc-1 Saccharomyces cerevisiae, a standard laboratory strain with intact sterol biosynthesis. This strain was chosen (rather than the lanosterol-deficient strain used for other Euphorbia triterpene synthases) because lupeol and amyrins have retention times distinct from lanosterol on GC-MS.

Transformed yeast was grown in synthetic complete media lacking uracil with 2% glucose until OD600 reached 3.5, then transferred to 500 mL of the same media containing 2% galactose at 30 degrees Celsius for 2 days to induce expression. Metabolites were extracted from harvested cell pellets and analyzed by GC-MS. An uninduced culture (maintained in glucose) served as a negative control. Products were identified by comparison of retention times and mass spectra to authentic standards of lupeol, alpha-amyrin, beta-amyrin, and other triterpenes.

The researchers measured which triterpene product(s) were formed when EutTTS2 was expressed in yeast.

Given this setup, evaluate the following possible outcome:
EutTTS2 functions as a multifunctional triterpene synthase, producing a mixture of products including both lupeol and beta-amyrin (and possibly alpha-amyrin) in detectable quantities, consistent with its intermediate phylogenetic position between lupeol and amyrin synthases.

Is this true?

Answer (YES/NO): NO